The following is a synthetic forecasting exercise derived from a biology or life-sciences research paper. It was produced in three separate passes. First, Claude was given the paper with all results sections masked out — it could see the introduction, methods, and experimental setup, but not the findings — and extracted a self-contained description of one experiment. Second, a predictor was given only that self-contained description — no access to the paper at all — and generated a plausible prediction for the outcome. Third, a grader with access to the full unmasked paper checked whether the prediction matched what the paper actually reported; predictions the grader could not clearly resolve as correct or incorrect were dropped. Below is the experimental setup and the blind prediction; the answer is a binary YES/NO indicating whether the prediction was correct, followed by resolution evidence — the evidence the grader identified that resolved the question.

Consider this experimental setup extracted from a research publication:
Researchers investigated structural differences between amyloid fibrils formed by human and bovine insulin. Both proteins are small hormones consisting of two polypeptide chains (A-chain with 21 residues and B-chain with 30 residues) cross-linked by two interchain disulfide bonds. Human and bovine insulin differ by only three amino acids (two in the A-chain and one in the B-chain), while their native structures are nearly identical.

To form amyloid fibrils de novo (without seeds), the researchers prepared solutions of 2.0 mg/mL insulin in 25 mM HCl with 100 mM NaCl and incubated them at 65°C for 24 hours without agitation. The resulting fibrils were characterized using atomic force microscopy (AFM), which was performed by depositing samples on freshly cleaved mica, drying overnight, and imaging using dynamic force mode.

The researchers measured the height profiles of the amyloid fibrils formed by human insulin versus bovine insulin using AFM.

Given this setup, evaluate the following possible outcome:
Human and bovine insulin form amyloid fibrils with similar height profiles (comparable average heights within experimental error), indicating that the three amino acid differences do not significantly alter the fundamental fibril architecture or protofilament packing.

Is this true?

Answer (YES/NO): NO